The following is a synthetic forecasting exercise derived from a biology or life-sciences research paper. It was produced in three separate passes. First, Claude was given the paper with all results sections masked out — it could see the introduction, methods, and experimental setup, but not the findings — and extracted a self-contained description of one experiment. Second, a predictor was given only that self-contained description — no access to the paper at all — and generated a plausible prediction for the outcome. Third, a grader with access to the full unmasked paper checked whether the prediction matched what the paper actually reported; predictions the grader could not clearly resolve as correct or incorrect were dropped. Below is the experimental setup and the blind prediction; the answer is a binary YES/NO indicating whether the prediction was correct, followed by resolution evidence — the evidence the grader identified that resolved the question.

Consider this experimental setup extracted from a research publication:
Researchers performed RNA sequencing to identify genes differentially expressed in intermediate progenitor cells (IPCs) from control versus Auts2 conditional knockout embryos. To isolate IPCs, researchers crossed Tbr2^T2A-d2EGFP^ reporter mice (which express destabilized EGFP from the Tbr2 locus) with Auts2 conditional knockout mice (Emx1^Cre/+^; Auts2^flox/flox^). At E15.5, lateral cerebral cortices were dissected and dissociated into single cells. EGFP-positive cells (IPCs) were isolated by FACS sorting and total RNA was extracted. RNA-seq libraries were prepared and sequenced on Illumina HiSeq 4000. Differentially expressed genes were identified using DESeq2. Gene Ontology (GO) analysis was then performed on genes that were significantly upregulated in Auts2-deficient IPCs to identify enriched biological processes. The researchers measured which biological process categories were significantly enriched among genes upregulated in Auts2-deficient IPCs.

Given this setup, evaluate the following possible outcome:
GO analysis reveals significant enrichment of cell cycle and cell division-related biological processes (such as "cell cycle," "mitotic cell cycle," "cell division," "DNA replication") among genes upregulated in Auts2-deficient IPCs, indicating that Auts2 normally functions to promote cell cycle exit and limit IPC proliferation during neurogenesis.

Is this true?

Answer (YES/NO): NO